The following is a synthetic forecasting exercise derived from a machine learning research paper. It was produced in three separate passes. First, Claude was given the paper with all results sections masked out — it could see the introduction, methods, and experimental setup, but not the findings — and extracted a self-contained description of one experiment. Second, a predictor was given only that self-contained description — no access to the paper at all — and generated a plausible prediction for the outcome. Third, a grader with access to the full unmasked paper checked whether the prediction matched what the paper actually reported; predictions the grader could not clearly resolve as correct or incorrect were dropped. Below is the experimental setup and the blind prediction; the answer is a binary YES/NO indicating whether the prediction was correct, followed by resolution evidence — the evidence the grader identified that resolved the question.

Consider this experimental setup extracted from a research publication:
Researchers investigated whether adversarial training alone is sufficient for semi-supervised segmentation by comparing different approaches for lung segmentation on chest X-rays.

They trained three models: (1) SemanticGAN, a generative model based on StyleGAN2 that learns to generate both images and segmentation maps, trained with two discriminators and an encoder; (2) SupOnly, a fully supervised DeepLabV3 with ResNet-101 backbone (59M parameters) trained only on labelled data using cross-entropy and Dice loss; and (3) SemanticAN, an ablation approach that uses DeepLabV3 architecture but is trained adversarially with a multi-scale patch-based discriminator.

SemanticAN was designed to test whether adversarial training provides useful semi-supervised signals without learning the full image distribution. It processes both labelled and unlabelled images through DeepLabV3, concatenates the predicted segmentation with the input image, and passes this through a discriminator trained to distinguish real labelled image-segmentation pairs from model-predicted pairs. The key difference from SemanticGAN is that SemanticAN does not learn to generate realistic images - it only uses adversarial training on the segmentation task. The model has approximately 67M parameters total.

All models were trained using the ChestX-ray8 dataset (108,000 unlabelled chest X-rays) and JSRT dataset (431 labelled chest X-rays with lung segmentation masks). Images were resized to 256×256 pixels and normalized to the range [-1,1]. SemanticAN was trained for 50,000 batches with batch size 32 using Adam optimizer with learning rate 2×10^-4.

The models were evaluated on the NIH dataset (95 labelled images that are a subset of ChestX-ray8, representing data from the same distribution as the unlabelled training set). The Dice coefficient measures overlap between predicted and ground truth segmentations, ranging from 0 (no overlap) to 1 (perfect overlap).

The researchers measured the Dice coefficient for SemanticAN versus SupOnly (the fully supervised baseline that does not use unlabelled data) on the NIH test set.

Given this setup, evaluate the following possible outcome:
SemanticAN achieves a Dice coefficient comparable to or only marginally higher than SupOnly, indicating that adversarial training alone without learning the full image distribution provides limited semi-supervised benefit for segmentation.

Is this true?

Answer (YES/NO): NO